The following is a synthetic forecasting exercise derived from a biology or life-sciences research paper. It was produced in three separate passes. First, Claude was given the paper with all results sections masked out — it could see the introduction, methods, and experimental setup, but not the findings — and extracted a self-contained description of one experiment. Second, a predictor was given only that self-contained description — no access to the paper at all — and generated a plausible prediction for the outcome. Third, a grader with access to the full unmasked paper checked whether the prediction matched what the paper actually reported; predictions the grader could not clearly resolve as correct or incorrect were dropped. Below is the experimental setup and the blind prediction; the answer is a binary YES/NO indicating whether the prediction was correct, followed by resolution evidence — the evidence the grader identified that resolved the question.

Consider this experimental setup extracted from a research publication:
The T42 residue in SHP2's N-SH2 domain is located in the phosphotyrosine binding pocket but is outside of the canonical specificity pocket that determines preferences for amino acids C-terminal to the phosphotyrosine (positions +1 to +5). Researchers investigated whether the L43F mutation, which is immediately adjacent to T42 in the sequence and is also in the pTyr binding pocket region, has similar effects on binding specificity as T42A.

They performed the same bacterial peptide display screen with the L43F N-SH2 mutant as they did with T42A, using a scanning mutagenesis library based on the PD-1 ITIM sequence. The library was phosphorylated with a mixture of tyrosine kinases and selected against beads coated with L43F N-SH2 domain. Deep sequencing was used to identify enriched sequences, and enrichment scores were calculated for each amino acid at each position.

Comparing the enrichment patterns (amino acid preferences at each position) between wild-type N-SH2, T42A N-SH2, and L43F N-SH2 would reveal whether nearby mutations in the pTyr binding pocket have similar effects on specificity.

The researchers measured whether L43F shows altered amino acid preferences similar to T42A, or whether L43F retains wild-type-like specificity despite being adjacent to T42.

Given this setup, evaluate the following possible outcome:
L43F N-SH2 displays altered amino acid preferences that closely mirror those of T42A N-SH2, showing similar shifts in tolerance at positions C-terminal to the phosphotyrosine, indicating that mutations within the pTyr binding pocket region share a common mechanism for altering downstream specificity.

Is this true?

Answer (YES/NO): NO